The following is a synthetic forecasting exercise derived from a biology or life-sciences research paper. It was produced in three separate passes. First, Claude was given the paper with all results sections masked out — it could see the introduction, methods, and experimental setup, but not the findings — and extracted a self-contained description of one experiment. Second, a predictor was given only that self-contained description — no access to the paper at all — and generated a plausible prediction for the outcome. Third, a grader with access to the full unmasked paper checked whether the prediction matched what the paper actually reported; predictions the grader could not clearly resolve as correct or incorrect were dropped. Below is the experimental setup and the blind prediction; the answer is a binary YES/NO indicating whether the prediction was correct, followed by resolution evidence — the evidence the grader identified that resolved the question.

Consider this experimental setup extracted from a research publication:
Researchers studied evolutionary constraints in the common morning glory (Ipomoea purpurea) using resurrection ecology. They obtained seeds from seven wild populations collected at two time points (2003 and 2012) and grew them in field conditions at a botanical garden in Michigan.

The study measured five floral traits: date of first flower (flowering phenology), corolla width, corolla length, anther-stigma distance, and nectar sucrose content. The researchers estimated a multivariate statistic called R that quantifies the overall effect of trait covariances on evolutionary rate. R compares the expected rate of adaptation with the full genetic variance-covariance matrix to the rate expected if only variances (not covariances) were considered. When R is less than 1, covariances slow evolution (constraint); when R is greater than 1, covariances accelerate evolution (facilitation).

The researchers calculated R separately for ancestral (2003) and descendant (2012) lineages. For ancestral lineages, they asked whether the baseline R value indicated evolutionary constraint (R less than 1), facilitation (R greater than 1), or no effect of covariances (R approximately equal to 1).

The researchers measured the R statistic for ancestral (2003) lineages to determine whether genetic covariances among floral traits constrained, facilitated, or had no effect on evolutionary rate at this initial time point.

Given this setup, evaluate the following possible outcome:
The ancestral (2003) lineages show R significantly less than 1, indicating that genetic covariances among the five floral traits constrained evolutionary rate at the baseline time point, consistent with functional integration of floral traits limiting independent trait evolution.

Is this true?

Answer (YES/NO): YES